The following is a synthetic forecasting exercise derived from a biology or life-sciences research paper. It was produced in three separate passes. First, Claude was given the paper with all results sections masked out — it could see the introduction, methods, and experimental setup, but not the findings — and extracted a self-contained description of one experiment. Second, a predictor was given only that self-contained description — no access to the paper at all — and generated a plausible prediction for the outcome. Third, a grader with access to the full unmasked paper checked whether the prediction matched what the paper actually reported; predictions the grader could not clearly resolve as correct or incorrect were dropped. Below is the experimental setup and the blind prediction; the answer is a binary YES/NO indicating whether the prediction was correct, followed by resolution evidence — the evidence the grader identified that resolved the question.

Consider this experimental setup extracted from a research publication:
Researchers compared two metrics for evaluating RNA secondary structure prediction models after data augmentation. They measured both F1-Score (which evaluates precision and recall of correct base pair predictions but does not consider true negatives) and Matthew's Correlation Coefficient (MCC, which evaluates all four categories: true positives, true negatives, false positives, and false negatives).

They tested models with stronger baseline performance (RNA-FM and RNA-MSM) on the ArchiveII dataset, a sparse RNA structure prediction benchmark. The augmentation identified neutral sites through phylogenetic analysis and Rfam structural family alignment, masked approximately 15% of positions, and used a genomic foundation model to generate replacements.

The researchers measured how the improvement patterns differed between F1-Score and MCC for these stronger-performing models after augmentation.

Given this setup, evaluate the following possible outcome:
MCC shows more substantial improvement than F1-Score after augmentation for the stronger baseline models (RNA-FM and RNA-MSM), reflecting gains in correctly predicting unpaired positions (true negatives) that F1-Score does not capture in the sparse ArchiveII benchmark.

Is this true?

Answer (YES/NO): YES